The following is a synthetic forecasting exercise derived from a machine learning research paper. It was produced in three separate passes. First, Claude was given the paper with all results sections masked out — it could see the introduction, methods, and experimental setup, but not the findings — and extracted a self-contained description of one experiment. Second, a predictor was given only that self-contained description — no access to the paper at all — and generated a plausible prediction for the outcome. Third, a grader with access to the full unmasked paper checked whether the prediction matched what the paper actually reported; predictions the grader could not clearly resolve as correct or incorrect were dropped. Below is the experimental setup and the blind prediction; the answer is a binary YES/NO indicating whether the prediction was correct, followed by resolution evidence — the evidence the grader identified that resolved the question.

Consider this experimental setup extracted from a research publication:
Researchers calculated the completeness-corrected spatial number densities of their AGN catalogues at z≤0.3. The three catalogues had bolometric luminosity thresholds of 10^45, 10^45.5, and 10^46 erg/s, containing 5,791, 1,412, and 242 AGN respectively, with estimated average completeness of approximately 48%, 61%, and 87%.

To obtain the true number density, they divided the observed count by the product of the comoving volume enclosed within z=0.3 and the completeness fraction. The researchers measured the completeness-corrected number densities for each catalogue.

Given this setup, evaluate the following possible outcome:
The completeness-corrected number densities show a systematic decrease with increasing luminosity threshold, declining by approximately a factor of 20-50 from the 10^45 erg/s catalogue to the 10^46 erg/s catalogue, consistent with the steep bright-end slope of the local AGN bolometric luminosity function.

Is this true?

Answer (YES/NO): YES